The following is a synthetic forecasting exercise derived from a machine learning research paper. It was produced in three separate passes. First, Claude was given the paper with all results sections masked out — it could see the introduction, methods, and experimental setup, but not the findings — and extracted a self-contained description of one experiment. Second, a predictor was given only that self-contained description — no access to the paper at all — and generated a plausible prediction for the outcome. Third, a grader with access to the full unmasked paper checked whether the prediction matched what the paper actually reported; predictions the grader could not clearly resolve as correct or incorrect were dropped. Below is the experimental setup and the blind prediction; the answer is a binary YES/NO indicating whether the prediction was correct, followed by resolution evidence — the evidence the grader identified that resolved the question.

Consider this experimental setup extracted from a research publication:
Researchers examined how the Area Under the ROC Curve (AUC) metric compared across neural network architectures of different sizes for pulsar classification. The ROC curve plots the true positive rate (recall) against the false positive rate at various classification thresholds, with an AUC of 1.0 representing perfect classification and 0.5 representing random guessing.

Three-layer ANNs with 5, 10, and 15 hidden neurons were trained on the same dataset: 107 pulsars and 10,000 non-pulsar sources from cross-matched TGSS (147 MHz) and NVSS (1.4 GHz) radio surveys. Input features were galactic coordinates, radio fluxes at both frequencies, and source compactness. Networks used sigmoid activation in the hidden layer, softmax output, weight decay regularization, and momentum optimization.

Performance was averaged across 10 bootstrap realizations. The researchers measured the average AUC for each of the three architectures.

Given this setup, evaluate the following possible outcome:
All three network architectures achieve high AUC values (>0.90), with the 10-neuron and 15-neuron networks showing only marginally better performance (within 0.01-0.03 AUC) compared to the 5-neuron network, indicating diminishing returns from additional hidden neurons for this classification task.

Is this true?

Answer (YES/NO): NO